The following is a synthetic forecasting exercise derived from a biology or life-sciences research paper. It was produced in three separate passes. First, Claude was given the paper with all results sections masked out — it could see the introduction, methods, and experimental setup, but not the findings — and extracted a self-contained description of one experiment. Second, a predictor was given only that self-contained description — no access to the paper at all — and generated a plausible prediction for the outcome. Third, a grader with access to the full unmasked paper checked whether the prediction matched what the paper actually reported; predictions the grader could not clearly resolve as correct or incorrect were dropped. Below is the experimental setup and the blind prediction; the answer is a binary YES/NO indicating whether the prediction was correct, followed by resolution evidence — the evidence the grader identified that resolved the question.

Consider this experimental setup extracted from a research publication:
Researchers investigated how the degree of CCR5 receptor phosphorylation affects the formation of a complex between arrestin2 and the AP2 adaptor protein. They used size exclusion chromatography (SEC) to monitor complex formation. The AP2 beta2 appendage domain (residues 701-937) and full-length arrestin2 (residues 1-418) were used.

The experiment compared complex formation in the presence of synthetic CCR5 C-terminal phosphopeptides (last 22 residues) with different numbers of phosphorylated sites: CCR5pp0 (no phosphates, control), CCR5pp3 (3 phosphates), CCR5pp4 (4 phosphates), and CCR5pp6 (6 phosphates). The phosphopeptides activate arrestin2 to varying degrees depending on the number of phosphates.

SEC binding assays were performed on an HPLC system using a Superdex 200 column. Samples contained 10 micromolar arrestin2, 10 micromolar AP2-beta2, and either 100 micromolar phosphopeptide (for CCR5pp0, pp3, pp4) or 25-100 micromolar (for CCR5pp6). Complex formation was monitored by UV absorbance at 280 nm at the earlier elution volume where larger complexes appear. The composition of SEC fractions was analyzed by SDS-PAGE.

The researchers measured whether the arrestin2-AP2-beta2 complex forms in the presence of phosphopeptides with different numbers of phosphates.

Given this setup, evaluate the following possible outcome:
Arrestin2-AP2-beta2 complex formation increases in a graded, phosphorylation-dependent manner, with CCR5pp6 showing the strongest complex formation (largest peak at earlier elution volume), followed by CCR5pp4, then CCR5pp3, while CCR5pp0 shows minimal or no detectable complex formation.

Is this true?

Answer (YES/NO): NO